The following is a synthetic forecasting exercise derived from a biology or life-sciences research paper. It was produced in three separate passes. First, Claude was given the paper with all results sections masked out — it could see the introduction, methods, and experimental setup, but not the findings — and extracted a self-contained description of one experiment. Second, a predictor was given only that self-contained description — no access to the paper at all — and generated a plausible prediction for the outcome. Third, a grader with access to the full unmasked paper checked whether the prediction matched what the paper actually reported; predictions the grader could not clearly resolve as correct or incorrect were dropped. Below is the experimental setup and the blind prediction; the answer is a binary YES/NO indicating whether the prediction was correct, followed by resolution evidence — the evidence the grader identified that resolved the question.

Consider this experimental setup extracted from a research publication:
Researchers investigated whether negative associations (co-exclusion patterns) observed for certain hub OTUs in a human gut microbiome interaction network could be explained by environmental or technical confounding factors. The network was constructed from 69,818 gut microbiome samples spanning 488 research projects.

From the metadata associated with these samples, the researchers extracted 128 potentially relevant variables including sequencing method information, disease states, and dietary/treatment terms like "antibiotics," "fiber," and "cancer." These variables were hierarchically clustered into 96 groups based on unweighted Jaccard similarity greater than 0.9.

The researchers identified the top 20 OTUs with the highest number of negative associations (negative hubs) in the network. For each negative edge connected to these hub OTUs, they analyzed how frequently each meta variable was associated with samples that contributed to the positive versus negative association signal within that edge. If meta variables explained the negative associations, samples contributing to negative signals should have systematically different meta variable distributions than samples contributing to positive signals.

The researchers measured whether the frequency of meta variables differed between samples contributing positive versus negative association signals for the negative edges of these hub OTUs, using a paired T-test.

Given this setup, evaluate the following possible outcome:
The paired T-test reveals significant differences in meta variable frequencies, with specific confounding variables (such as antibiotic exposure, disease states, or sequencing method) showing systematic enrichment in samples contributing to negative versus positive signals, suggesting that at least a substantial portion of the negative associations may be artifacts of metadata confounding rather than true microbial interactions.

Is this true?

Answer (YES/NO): NO